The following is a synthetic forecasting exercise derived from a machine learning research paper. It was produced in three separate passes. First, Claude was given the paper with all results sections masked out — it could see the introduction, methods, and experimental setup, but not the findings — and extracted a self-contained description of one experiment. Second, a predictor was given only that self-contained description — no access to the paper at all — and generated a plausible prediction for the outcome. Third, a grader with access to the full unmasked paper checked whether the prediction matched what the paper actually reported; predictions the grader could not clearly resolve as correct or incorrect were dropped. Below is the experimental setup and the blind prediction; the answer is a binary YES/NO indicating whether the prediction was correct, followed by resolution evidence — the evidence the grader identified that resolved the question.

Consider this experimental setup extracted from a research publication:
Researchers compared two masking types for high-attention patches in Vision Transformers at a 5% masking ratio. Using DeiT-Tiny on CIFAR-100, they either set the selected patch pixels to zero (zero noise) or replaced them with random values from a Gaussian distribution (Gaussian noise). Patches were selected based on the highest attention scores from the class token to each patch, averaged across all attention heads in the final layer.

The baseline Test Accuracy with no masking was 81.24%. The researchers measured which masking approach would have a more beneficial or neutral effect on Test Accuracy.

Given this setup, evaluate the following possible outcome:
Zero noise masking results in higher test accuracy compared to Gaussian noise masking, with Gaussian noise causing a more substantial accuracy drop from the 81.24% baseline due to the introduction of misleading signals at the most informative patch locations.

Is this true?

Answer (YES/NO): NO